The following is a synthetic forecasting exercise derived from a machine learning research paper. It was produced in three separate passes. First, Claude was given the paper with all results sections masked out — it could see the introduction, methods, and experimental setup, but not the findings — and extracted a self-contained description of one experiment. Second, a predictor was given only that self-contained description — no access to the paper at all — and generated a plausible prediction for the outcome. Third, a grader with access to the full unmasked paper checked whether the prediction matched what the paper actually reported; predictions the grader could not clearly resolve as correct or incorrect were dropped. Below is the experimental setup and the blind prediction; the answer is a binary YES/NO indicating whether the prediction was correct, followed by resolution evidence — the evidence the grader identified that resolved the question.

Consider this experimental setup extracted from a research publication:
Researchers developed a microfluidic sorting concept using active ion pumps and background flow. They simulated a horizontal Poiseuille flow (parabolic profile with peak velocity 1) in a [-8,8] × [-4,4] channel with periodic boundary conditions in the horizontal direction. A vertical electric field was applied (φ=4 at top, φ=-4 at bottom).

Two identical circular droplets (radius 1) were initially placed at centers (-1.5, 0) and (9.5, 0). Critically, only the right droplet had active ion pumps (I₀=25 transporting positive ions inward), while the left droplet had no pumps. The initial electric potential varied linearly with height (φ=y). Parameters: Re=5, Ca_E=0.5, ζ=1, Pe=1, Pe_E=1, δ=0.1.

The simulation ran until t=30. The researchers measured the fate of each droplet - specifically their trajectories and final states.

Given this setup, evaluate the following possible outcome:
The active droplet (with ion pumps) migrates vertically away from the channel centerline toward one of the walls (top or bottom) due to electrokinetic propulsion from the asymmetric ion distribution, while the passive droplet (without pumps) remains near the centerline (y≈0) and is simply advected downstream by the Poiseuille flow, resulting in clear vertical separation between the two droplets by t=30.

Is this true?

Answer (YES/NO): YES